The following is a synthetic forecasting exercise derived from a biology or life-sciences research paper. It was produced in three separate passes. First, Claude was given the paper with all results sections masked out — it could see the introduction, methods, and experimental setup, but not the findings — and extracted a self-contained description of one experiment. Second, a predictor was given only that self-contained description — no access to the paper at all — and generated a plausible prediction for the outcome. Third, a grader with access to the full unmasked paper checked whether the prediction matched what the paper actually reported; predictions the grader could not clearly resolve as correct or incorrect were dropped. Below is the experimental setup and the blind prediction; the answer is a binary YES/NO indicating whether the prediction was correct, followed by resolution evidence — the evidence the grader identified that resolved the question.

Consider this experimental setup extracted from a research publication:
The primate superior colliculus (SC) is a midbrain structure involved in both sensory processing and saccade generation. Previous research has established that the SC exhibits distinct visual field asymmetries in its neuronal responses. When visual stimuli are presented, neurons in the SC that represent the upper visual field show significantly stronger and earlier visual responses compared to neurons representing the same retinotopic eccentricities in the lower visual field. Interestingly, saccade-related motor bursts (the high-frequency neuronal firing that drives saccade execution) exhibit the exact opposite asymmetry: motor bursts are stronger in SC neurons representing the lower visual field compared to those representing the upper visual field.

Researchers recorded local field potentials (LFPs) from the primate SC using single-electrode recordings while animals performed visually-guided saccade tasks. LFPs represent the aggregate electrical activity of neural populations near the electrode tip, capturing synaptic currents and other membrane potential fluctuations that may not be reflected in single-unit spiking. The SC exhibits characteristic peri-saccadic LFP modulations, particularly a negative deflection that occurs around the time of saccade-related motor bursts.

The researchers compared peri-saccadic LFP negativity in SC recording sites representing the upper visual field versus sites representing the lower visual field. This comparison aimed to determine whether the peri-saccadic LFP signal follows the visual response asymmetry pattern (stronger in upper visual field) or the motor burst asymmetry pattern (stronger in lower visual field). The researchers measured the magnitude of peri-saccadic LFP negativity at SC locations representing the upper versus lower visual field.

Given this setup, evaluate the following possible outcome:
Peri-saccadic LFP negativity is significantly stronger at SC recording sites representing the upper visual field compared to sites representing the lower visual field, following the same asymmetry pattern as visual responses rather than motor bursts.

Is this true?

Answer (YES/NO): YES